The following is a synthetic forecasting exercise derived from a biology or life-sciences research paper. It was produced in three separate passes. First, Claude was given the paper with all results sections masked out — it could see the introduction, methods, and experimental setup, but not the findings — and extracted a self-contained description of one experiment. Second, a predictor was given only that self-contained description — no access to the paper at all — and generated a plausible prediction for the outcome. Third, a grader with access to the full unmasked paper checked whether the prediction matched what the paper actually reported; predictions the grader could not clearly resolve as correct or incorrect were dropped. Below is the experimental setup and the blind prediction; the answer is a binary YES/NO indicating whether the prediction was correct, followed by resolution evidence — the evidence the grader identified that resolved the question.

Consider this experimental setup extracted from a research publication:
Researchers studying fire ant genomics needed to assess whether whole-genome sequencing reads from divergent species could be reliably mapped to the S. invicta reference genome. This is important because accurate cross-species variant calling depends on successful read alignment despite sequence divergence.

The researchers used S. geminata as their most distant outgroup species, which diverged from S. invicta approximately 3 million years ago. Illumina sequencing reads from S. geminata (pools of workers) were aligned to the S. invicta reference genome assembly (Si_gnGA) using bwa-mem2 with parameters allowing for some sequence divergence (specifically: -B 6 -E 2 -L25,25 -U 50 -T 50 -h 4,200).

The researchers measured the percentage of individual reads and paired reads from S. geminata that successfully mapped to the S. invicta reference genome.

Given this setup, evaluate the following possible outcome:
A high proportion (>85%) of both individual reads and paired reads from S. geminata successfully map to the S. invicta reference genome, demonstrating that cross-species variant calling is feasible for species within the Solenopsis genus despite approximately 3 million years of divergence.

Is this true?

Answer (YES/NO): YES